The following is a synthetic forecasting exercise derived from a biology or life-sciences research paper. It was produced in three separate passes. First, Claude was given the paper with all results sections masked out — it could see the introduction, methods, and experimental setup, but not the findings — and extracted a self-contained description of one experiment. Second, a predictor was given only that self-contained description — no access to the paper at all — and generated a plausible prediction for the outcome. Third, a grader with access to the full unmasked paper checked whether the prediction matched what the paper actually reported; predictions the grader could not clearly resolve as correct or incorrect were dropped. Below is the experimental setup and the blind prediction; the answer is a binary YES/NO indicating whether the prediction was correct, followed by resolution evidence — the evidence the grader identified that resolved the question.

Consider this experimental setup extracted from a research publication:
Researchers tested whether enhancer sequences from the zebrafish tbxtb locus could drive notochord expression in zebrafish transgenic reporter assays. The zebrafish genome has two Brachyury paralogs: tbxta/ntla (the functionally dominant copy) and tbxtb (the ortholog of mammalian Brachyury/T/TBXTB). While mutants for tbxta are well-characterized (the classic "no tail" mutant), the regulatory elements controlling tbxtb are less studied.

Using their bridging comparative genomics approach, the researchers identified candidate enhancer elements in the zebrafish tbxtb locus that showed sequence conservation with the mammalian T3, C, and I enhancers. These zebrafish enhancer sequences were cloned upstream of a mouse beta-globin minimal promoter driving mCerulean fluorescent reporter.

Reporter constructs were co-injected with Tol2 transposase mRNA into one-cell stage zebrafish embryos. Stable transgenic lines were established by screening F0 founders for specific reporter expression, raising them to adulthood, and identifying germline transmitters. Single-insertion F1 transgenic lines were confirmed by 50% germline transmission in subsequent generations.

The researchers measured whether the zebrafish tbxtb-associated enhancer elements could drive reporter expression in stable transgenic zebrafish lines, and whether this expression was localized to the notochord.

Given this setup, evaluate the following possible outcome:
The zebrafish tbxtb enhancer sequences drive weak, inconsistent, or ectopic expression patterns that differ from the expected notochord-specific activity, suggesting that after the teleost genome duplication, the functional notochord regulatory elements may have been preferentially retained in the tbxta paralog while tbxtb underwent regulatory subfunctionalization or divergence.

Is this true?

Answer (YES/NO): NO